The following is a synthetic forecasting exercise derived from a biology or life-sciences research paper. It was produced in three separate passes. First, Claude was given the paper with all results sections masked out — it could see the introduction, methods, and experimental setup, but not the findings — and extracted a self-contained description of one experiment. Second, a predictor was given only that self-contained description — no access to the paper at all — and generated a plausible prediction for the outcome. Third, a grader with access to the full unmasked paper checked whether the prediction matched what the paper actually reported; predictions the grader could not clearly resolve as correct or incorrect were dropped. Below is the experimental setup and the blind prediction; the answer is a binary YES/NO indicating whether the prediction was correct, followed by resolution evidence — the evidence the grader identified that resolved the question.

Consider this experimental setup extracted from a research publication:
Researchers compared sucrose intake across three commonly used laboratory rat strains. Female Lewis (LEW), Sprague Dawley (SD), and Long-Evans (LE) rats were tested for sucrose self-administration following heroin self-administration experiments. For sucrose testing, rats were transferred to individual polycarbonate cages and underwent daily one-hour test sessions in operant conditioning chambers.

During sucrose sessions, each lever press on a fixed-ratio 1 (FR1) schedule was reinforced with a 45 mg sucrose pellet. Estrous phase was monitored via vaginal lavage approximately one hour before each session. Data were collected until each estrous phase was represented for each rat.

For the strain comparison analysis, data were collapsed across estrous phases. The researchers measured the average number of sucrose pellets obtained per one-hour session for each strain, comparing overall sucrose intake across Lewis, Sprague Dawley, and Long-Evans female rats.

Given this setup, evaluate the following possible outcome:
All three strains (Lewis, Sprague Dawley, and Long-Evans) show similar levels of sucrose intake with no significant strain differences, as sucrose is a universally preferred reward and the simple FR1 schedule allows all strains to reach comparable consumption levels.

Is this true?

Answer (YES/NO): NO